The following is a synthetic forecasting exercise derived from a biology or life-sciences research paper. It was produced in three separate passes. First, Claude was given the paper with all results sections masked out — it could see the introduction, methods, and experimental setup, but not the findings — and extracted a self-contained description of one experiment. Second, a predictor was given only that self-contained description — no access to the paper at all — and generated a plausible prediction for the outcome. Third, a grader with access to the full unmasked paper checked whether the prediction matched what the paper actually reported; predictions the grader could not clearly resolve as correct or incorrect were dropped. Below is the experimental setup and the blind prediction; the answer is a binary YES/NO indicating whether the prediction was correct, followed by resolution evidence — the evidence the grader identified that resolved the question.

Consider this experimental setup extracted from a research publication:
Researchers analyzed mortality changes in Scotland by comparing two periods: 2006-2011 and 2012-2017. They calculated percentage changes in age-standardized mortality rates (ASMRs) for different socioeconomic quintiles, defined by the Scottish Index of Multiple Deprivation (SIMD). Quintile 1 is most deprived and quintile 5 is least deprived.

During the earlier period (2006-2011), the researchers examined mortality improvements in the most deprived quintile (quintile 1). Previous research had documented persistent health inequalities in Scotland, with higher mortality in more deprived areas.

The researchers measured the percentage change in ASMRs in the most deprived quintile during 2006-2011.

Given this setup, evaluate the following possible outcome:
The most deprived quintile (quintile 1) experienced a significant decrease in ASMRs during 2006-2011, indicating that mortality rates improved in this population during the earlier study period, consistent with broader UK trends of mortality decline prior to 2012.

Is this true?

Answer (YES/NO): YES